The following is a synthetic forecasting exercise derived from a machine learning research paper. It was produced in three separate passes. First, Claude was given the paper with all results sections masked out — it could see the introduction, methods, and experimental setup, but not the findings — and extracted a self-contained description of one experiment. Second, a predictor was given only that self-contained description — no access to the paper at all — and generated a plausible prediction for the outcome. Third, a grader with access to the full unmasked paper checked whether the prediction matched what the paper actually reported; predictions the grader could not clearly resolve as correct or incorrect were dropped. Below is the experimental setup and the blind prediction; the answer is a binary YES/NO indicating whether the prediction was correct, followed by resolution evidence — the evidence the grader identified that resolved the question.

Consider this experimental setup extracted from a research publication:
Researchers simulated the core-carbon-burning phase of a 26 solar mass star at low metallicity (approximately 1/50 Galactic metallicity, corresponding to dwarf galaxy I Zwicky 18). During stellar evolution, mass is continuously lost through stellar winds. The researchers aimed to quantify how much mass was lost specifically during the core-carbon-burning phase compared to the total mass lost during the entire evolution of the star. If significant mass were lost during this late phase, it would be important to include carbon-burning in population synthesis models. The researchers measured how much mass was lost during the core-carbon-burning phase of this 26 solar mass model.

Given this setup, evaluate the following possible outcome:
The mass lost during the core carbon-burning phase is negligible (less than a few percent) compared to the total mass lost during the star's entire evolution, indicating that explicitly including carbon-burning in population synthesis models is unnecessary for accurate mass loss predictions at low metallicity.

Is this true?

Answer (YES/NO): NO